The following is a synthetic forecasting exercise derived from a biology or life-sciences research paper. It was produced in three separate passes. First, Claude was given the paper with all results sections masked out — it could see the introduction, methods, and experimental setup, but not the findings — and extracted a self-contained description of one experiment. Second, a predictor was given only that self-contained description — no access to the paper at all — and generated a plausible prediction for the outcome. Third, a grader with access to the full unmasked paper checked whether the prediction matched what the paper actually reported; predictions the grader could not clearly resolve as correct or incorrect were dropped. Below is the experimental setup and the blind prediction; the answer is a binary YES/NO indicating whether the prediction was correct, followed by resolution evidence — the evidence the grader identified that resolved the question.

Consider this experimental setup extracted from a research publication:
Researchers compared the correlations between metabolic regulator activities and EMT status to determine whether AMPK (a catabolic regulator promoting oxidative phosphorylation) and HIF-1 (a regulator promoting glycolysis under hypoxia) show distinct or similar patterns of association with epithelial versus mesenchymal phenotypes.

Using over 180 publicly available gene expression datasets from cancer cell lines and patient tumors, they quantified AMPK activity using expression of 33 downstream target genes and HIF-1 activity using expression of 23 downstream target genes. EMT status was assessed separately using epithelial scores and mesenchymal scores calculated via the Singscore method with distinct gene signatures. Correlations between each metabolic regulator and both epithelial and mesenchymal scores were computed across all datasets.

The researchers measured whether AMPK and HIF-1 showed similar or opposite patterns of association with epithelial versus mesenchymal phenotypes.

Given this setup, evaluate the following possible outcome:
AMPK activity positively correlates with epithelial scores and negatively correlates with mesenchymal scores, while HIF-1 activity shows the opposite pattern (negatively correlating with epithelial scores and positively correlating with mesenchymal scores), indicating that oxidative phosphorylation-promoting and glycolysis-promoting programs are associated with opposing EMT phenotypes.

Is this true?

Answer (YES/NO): NO